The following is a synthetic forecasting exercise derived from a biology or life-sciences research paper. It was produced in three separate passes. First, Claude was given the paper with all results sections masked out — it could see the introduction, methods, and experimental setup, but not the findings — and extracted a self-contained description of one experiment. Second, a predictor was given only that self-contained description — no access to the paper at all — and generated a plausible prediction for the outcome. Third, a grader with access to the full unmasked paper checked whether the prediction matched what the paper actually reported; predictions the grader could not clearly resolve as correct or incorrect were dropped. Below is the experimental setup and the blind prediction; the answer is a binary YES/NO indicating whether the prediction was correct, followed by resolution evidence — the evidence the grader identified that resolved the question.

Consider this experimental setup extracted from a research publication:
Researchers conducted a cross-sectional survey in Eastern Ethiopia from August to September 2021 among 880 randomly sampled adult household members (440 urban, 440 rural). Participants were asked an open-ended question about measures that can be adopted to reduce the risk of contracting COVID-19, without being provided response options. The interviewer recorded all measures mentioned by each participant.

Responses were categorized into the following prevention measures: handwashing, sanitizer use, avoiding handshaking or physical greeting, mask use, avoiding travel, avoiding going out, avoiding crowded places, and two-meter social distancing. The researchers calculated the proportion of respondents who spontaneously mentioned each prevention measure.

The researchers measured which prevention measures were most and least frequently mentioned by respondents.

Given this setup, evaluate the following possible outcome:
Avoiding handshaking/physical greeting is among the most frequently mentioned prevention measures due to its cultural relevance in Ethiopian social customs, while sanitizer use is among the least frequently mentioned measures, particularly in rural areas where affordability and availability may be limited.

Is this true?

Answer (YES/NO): NO